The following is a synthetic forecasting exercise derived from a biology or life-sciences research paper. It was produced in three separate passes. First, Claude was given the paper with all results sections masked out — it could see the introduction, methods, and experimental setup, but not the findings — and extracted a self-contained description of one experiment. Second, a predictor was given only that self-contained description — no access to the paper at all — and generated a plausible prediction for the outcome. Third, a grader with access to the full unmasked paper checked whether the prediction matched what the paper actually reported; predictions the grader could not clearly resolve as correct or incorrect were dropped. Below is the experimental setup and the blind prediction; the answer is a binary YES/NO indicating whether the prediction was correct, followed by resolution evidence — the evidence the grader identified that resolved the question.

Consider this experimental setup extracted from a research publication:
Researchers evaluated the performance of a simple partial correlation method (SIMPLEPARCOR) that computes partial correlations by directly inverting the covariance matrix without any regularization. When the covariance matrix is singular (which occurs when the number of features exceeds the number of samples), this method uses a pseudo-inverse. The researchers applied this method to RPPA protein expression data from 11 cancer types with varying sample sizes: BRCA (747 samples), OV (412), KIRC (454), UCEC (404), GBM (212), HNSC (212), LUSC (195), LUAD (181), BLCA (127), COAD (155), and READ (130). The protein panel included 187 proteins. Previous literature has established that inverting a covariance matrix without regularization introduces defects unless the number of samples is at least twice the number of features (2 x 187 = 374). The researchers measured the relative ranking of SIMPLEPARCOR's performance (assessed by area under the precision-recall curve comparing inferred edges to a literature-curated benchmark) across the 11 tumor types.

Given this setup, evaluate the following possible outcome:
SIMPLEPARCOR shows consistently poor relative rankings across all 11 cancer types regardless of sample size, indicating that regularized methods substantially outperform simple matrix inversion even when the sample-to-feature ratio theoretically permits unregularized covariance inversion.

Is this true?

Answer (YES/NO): NO